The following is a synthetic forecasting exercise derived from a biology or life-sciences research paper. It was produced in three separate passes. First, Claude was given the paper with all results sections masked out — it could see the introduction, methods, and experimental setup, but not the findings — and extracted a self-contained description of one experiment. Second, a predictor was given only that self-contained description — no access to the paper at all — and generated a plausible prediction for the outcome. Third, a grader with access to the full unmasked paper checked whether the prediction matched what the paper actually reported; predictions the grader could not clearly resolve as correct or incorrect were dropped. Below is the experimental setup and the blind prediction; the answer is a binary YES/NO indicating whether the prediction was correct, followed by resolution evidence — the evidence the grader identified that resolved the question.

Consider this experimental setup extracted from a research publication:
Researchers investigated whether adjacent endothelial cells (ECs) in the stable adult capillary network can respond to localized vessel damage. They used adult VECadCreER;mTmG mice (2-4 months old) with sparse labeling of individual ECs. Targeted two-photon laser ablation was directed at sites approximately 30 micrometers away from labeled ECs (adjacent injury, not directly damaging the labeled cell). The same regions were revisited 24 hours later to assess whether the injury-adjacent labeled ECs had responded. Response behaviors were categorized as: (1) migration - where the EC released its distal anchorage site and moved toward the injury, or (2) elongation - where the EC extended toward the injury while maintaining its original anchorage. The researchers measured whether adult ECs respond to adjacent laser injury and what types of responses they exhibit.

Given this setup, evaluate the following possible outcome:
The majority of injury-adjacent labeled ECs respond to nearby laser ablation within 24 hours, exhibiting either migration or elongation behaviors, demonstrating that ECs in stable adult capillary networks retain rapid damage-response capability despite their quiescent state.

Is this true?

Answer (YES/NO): YES